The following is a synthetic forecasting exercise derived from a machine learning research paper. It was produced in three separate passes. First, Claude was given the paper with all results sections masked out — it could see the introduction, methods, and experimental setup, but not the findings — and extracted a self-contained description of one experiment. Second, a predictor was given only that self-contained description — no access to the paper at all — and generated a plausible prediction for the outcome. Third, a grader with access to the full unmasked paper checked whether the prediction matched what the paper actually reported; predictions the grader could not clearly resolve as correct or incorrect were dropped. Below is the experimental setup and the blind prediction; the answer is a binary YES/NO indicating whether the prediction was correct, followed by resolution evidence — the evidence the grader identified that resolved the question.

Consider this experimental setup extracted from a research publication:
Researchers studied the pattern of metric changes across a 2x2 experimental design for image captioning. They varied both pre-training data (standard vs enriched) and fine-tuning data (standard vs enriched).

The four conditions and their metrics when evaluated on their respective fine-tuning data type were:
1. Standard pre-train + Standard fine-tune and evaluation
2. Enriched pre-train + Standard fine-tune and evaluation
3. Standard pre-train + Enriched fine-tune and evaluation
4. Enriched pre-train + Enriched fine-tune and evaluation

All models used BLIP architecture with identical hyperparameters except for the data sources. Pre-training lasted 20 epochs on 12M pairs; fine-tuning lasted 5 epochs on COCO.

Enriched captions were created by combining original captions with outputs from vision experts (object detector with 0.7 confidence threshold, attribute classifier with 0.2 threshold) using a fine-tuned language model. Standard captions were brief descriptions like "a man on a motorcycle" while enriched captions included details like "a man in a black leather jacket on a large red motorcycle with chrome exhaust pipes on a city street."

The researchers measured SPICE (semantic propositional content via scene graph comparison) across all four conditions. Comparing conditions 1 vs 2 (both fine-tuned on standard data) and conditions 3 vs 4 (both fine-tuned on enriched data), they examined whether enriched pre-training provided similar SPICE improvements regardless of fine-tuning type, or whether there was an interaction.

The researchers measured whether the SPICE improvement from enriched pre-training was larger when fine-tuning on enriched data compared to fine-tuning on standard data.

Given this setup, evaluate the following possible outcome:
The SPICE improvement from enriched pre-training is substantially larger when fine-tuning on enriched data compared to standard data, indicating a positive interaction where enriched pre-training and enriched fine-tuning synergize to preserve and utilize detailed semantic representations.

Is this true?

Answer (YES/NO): YES